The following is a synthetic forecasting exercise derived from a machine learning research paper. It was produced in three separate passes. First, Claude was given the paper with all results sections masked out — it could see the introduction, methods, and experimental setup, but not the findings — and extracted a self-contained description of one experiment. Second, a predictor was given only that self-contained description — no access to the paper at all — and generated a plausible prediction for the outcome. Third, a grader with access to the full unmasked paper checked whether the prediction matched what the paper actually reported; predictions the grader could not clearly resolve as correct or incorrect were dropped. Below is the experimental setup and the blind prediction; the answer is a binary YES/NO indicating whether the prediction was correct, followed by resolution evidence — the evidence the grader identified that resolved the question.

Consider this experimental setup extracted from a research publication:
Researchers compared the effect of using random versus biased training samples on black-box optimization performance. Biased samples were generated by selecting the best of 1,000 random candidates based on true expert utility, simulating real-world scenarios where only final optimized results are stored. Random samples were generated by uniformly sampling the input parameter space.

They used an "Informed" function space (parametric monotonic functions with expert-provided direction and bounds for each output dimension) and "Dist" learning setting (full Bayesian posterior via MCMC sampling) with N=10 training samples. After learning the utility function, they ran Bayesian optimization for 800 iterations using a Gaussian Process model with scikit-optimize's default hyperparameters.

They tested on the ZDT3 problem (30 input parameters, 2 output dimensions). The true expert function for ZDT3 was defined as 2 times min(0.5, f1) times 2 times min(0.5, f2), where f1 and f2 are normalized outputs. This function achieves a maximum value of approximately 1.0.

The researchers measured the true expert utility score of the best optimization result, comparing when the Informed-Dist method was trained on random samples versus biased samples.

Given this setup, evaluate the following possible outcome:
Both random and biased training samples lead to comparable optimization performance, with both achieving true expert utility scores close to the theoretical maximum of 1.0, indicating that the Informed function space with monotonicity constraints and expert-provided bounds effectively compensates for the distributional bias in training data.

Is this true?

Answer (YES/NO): YES